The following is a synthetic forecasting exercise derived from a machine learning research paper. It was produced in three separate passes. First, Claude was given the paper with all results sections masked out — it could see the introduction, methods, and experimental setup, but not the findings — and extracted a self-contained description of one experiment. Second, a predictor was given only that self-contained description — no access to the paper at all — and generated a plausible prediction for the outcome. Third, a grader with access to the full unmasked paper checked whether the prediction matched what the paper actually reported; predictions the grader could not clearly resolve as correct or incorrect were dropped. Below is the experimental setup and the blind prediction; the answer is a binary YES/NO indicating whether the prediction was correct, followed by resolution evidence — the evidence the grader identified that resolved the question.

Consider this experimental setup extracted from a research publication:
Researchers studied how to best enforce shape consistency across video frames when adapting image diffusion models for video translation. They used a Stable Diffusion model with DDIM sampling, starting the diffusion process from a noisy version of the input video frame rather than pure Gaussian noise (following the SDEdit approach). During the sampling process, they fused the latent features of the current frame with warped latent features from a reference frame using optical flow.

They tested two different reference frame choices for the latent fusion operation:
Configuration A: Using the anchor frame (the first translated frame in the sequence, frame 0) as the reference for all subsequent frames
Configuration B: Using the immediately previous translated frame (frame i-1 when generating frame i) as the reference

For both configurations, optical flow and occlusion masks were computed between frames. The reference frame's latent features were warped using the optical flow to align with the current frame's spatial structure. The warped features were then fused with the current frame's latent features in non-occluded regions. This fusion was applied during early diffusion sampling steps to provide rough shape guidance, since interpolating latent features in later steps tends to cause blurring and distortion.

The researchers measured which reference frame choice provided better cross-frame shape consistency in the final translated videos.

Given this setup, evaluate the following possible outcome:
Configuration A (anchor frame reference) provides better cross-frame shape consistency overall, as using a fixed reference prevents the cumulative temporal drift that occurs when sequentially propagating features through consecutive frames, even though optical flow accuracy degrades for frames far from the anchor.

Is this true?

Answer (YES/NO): YES